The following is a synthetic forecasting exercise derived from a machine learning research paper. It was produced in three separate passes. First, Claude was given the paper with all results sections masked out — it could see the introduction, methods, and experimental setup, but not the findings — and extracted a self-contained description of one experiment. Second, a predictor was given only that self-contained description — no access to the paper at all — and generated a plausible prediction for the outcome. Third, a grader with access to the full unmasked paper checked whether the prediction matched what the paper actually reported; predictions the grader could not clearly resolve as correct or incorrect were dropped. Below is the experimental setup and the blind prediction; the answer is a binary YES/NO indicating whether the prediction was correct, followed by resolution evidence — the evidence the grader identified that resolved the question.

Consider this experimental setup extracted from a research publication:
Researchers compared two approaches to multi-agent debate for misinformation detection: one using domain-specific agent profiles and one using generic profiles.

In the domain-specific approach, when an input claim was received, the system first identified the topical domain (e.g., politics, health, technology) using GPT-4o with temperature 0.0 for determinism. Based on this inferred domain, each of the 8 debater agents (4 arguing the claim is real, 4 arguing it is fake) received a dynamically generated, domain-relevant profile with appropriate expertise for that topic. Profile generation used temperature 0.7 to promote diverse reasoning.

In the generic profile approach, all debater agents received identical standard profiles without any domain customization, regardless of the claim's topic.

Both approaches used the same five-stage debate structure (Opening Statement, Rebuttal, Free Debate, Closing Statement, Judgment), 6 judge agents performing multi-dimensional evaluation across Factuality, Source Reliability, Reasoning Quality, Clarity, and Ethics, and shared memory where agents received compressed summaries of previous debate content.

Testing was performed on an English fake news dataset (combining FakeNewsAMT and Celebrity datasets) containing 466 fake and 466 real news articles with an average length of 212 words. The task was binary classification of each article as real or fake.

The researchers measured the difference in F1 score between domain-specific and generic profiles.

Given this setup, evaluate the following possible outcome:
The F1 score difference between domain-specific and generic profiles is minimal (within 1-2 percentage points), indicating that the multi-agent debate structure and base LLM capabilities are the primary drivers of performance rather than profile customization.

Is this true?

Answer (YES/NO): NO